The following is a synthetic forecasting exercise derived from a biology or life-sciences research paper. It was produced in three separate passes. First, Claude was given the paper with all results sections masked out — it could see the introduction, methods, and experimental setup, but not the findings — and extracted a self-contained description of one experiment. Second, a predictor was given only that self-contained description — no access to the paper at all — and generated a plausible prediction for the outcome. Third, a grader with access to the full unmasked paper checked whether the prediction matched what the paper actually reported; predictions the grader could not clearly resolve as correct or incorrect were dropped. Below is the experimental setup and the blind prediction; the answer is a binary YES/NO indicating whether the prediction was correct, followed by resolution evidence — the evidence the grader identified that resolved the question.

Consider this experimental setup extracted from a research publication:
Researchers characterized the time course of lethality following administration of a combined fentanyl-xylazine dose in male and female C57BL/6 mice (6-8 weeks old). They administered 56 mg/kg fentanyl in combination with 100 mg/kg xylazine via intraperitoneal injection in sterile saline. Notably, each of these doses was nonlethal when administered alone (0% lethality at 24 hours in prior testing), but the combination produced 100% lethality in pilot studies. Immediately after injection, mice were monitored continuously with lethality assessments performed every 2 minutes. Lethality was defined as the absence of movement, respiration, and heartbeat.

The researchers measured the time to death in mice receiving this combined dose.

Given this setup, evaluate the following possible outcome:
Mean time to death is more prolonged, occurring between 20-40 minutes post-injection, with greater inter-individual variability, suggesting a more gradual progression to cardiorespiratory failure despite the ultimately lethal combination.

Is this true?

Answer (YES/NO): NO